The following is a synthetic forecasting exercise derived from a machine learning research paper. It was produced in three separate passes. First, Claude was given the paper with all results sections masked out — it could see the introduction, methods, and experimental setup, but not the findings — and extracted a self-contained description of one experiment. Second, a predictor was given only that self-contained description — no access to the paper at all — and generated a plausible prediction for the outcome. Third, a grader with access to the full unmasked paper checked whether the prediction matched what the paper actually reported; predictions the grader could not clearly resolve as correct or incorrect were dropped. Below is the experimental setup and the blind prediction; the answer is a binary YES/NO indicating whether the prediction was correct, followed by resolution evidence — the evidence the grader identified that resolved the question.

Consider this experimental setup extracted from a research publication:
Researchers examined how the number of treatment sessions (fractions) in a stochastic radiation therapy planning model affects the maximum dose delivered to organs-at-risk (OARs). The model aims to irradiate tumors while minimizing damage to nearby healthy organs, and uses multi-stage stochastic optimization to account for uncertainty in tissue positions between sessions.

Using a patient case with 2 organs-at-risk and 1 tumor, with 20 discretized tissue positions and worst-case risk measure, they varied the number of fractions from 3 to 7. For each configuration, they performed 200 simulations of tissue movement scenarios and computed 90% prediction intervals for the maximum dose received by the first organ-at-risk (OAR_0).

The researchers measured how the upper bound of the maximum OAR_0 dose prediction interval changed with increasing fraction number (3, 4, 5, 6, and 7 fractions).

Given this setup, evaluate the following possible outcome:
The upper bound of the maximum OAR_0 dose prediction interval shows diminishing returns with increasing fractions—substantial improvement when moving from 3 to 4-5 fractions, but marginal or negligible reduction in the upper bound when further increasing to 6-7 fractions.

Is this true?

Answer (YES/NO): NO